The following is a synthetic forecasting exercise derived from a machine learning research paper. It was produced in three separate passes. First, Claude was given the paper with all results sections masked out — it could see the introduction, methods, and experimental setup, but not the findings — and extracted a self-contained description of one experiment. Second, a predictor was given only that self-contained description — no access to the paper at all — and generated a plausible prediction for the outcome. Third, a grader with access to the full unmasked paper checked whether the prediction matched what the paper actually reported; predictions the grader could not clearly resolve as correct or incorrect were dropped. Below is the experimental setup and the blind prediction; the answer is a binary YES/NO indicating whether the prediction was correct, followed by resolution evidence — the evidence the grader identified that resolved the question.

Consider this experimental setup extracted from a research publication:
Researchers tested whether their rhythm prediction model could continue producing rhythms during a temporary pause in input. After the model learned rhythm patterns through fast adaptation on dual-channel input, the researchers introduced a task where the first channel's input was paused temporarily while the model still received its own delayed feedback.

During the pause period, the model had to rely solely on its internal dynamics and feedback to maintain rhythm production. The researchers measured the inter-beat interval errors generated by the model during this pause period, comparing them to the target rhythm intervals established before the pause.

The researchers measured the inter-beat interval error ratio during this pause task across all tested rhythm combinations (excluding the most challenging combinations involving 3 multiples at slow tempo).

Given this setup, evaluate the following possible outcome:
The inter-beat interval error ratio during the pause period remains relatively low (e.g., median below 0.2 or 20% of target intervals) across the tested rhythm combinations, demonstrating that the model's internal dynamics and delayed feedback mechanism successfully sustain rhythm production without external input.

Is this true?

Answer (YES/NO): YES